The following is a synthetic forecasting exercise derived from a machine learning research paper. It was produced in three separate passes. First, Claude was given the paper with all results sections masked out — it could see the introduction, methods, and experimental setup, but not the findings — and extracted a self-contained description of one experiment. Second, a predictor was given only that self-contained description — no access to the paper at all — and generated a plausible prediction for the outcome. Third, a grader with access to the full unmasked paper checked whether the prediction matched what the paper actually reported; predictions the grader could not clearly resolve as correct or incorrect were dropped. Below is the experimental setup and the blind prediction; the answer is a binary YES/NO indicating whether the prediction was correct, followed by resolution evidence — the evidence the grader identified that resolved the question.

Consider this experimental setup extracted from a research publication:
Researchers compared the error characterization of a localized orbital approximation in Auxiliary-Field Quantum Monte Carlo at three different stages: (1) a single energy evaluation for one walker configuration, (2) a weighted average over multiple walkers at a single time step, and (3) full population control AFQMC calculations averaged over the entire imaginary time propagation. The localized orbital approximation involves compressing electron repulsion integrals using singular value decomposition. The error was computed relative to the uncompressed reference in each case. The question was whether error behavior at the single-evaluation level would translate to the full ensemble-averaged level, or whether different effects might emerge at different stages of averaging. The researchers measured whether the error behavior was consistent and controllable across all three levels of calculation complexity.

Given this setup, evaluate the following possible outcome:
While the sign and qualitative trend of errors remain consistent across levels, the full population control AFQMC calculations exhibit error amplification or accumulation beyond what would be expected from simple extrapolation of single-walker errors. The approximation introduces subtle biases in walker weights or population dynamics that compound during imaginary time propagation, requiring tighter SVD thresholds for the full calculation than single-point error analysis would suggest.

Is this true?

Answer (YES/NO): NO